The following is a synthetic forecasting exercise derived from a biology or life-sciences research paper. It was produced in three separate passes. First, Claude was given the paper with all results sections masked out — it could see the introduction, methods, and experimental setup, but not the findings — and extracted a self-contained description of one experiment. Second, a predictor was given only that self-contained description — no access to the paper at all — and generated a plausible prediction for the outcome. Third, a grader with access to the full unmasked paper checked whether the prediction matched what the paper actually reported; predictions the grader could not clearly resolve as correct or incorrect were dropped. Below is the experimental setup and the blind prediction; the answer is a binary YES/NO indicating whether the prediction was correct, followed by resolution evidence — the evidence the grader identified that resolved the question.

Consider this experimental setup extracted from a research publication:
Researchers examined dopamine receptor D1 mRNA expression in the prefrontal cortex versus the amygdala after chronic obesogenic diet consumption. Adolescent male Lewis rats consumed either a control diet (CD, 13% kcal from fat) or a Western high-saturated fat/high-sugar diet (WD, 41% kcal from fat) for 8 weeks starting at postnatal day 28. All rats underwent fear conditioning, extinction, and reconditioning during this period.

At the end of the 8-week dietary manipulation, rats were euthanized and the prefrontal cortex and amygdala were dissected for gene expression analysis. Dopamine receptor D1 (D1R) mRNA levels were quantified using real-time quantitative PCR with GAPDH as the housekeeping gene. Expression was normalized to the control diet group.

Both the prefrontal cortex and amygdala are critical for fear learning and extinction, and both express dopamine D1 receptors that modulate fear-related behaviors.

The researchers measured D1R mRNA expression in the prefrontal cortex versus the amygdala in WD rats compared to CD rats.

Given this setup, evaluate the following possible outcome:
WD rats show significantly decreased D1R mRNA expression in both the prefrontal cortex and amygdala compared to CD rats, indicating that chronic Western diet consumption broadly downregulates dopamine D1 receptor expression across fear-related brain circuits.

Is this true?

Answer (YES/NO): NO